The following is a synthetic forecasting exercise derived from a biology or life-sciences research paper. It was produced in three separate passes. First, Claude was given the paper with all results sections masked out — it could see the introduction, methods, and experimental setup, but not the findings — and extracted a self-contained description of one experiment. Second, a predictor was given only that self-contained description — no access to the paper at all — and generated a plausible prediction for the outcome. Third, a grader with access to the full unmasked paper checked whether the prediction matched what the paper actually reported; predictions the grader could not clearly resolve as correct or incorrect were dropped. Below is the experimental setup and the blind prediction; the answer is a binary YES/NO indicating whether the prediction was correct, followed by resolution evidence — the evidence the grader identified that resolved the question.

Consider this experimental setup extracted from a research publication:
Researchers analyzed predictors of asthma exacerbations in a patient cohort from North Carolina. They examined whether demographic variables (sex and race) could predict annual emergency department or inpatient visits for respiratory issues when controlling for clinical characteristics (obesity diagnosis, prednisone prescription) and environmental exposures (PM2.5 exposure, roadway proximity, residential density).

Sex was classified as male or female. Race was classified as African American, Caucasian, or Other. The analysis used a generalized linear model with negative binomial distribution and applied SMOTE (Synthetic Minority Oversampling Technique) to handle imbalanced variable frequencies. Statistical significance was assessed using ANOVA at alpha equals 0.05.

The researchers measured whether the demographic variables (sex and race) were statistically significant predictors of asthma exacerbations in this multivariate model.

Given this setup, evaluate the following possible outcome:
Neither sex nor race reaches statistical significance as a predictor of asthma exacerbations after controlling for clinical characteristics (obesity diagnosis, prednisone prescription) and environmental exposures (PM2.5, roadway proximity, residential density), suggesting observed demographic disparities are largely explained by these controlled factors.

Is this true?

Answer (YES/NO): NO